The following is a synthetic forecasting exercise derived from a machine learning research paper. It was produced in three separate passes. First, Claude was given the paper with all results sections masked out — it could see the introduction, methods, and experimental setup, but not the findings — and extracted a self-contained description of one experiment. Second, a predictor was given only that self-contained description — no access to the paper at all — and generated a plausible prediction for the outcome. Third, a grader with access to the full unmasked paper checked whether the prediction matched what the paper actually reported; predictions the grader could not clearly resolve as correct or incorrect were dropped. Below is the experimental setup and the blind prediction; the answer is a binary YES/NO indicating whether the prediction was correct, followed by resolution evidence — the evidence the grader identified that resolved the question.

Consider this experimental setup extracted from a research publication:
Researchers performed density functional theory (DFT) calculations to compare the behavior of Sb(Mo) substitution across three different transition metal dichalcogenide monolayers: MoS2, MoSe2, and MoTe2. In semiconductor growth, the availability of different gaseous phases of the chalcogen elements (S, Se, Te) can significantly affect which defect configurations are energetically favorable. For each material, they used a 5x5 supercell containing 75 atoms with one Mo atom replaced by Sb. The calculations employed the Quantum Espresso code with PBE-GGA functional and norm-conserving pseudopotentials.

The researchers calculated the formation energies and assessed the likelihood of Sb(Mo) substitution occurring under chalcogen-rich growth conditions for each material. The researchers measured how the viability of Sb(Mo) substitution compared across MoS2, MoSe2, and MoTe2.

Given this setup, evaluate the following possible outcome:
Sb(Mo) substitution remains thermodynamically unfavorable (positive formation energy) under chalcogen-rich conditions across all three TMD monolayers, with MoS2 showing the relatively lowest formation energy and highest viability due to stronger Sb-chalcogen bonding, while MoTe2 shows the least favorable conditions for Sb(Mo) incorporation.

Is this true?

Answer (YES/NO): NO